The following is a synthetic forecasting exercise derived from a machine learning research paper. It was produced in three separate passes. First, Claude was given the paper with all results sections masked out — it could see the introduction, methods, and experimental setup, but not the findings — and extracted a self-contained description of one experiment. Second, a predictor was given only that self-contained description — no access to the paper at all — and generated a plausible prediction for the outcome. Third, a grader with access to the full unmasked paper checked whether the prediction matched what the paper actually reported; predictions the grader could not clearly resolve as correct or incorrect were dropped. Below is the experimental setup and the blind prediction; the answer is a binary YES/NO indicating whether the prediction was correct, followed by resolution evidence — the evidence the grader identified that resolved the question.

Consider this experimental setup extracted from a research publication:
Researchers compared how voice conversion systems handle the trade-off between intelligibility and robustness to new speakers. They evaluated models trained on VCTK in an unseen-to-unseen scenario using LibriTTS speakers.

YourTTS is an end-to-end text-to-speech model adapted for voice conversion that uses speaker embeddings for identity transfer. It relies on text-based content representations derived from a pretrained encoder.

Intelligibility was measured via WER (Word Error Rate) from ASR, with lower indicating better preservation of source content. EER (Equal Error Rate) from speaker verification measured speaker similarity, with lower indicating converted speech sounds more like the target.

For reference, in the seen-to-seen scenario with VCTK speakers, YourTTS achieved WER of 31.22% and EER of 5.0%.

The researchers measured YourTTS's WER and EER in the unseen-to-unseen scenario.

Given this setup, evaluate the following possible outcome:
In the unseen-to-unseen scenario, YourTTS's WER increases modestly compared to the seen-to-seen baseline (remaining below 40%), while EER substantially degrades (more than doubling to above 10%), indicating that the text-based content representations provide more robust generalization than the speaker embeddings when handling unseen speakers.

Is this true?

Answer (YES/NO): NO